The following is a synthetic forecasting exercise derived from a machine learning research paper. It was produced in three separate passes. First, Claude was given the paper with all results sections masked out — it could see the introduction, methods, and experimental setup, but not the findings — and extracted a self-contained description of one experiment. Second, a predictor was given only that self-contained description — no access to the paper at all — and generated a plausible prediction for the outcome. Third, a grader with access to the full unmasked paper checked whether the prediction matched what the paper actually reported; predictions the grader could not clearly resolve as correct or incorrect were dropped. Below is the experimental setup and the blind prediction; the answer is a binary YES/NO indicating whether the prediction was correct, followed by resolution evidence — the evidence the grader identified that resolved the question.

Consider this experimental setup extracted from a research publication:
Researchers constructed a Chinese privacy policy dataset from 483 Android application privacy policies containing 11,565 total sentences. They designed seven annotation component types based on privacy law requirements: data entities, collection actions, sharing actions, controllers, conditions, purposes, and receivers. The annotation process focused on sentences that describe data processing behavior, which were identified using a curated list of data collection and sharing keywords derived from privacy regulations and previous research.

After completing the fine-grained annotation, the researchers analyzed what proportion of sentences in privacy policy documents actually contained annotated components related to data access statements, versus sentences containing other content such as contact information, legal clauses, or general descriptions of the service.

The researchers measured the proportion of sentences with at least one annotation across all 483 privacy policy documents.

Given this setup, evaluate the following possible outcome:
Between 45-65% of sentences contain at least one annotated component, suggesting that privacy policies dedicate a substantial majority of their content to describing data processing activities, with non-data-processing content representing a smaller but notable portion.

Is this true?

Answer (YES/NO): NO